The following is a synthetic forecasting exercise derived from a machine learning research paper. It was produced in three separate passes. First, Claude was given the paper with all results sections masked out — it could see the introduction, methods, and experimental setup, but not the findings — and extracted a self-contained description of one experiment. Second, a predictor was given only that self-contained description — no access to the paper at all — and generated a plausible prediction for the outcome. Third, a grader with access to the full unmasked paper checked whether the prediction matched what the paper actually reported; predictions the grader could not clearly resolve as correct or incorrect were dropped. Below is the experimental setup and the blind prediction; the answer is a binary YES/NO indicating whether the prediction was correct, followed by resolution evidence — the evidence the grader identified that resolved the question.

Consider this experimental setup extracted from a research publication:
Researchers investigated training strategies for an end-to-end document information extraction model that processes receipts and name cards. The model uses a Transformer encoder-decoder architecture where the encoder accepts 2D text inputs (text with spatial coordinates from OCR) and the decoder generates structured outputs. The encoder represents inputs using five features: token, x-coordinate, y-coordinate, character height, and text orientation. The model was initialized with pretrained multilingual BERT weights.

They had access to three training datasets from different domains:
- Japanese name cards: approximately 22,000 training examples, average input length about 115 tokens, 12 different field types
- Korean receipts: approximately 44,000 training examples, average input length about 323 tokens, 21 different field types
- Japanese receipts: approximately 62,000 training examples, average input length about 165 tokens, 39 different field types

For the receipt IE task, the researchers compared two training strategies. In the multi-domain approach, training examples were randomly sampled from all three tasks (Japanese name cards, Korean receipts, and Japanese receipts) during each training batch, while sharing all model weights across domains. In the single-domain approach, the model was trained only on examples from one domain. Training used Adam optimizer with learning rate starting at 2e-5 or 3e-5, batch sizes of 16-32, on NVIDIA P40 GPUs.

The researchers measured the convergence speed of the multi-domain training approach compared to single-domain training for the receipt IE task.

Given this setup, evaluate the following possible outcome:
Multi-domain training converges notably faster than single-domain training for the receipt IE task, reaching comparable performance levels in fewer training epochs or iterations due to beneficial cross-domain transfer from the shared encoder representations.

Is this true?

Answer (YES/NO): NO